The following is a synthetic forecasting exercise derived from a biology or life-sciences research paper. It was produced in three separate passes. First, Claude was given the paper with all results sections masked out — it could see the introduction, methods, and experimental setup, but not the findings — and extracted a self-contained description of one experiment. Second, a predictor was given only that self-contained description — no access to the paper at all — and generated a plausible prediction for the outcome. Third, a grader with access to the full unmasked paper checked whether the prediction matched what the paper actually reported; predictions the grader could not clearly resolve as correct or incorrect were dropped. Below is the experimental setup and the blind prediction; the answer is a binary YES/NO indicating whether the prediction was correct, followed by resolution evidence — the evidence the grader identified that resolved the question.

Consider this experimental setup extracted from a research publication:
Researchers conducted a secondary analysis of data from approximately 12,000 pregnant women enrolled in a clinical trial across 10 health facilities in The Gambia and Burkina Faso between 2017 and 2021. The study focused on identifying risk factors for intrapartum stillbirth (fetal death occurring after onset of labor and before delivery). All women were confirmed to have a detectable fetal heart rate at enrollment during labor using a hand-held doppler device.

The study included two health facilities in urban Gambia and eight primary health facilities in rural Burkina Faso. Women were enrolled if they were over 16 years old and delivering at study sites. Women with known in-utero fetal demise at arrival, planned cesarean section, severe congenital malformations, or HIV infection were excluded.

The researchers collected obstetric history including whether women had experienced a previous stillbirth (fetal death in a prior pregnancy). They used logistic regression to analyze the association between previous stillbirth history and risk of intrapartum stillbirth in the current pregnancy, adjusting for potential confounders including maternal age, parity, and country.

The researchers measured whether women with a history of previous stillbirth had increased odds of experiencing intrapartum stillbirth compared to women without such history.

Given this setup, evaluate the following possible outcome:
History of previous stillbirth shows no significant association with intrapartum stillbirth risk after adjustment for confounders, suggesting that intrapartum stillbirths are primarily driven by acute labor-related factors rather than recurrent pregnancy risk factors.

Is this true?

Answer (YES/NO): NO